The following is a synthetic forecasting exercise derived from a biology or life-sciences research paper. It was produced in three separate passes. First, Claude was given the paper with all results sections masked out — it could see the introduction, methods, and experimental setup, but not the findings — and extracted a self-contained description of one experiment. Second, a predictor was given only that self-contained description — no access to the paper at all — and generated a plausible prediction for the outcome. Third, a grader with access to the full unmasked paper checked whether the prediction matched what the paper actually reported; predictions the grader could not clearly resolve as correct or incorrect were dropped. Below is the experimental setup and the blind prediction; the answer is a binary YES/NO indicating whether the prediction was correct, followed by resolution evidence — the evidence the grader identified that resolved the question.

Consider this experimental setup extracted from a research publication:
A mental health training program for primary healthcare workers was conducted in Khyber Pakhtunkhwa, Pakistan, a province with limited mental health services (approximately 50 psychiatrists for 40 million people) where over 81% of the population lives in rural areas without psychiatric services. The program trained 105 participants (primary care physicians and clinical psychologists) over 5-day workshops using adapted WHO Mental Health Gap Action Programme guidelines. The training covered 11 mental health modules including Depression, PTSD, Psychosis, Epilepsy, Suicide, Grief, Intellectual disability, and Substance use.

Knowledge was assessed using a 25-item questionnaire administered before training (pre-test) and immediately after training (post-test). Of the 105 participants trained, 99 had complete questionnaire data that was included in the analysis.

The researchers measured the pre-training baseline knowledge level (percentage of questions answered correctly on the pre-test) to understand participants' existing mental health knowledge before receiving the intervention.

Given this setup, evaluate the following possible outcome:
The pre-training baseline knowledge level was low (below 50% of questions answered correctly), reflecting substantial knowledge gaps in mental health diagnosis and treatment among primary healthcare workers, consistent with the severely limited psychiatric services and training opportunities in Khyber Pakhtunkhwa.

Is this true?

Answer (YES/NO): NO